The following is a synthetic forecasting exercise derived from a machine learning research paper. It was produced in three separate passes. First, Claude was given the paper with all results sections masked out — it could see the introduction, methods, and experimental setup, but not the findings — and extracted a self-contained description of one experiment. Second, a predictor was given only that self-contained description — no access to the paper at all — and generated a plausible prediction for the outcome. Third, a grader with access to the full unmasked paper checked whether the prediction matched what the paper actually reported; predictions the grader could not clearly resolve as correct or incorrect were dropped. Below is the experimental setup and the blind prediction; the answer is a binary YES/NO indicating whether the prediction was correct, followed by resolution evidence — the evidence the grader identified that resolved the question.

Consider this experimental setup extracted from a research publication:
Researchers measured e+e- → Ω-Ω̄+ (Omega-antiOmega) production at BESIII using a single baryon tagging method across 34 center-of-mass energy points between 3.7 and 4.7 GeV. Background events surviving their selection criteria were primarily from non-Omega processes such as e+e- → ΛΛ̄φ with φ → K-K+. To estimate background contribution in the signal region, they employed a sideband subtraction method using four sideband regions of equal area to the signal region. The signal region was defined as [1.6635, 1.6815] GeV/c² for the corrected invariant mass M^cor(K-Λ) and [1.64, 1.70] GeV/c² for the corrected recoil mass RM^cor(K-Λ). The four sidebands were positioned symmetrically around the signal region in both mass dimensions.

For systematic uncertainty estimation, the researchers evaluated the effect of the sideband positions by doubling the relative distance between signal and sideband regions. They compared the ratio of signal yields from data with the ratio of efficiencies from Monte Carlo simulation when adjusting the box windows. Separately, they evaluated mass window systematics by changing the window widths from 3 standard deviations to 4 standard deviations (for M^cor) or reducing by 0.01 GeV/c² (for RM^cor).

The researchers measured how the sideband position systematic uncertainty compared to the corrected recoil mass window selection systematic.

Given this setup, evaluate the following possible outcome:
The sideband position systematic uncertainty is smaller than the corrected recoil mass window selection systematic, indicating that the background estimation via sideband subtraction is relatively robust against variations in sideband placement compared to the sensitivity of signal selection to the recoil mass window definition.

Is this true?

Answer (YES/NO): YES